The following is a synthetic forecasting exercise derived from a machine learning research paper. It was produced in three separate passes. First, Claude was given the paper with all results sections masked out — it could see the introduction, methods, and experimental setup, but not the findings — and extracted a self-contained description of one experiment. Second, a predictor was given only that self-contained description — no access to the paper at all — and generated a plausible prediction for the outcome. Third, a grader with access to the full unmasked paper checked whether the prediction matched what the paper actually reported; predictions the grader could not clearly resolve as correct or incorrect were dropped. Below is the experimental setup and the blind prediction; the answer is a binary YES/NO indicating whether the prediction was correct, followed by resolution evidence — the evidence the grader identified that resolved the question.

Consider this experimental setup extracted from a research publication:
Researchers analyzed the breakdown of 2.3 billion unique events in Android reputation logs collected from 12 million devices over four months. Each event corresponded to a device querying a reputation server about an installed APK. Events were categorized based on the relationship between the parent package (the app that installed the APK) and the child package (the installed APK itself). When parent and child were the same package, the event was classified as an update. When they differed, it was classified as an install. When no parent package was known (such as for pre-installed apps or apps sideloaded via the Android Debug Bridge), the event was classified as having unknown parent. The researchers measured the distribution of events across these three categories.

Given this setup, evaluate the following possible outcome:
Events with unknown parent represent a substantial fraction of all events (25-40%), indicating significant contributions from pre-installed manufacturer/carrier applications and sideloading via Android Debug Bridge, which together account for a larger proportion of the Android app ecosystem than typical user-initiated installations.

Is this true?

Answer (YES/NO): NO